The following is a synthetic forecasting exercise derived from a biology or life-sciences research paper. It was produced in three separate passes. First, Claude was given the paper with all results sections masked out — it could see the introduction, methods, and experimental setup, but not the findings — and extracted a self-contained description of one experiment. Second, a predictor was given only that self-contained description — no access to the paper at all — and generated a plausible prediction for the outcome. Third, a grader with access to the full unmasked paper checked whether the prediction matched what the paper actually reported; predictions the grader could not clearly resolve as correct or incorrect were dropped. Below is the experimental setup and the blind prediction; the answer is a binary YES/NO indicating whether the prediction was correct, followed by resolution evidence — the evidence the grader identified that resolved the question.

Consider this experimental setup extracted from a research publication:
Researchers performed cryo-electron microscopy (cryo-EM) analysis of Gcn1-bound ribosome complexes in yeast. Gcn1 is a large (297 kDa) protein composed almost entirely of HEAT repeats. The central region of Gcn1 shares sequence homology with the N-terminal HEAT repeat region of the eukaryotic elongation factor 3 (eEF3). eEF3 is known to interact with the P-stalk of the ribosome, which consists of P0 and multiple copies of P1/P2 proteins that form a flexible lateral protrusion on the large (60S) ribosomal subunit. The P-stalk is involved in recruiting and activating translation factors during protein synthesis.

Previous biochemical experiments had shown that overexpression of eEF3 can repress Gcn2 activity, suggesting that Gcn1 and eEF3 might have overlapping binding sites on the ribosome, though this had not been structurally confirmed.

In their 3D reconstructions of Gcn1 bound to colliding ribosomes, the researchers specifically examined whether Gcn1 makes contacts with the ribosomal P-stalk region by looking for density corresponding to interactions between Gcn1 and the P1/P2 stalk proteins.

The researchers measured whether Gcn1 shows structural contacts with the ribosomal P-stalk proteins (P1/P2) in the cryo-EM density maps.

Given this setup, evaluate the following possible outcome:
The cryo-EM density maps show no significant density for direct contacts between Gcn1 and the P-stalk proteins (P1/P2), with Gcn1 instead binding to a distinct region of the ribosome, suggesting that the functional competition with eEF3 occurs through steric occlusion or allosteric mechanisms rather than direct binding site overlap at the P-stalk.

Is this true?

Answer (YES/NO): NO